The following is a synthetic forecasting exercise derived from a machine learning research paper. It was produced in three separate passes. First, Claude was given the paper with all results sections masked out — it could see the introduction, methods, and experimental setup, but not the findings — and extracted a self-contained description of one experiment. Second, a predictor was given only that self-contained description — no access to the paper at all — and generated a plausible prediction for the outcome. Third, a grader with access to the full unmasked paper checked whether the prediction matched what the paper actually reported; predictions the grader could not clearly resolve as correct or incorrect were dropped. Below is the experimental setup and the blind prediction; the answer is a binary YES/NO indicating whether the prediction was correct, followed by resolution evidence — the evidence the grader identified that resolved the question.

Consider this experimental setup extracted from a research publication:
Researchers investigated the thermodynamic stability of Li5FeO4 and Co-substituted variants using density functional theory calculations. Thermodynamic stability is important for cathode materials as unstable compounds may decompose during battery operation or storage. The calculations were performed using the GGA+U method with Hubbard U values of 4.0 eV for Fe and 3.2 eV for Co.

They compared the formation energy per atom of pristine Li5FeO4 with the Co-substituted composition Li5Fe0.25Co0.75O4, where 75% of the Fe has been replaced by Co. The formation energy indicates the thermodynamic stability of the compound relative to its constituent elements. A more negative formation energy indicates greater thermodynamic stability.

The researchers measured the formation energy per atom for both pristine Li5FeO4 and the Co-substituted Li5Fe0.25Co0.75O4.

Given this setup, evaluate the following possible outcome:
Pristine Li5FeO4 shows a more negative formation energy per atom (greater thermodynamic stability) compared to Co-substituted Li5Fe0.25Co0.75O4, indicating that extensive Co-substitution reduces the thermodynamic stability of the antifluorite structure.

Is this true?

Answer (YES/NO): YES